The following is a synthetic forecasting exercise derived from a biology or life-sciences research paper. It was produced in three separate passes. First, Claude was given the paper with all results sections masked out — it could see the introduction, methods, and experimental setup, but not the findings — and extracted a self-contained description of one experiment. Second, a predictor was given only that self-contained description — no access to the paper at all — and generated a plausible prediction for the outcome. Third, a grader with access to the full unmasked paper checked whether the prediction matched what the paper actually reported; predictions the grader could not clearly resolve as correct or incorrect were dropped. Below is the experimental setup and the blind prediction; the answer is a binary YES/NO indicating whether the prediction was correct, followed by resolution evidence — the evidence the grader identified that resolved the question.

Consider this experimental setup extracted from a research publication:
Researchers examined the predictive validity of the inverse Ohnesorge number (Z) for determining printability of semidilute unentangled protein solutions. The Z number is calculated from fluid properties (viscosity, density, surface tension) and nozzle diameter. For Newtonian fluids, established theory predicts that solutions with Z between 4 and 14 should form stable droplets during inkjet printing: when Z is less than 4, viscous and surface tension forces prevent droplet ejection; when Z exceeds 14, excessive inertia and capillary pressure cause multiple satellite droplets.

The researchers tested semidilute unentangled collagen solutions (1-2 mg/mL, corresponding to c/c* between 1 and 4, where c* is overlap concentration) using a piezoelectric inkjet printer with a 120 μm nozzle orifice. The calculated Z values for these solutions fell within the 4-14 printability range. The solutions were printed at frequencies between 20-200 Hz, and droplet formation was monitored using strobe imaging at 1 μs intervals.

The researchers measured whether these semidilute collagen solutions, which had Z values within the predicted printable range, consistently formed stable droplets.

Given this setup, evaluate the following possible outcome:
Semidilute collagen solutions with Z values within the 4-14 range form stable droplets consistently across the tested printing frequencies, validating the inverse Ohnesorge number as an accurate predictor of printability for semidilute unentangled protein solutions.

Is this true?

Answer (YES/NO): NO